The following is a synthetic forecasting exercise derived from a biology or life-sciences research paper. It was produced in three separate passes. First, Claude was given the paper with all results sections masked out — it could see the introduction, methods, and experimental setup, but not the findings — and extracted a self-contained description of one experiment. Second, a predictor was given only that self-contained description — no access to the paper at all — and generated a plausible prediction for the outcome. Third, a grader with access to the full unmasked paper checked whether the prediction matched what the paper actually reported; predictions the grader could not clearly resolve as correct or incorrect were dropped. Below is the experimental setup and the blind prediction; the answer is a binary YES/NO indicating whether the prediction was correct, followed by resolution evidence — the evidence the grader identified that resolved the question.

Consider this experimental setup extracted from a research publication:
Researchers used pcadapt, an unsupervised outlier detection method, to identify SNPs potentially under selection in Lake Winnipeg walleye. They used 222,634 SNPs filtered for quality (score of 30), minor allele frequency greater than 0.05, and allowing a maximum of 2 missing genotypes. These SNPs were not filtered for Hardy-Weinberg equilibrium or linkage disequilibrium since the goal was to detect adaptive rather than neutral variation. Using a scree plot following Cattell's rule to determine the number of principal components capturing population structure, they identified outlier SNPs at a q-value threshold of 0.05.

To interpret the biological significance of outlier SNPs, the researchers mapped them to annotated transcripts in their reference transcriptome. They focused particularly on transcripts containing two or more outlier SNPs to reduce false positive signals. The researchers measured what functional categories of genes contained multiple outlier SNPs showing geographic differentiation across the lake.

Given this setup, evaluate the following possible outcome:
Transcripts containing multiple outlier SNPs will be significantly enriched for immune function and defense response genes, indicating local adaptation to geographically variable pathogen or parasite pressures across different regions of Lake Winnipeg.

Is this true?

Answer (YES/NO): NO